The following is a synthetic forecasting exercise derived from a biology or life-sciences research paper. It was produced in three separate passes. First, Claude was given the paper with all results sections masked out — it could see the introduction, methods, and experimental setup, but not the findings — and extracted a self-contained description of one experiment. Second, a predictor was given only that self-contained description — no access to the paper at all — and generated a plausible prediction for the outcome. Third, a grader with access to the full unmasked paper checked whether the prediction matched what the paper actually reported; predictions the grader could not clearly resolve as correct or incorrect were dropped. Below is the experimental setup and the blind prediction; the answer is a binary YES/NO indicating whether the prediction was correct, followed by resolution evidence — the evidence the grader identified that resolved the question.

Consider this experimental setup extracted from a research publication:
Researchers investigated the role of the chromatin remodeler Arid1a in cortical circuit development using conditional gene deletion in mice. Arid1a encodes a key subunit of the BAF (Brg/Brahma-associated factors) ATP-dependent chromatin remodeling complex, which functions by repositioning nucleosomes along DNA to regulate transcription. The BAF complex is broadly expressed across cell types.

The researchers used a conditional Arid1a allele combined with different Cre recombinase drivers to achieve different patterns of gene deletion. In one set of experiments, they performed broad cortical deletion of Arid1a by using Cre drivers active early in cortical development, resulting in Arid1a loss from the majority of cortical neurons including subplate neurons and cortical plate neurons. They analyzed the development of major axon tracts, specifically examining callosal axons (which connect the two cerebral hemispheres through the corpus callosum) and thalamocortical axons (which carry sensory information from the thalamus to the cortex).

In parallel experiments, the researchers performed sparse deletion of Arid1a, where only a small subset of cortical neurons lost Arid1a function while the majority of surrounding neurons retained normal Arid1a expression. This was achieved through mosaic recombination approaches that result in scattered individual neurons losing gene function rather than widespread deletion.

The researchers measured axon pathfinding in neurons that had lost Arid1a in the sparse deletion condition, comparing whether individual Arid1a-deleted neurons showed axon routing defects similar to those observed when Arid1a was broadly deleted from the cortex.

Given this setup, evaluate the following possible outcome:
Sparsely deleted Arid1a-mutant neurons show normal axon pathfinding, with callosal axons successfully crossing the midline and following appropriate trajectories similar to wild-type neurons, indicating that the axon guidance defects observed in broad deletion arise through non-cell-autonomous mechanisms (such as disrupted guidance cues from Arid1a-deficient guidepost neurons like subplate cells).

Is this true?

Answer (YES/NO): YES